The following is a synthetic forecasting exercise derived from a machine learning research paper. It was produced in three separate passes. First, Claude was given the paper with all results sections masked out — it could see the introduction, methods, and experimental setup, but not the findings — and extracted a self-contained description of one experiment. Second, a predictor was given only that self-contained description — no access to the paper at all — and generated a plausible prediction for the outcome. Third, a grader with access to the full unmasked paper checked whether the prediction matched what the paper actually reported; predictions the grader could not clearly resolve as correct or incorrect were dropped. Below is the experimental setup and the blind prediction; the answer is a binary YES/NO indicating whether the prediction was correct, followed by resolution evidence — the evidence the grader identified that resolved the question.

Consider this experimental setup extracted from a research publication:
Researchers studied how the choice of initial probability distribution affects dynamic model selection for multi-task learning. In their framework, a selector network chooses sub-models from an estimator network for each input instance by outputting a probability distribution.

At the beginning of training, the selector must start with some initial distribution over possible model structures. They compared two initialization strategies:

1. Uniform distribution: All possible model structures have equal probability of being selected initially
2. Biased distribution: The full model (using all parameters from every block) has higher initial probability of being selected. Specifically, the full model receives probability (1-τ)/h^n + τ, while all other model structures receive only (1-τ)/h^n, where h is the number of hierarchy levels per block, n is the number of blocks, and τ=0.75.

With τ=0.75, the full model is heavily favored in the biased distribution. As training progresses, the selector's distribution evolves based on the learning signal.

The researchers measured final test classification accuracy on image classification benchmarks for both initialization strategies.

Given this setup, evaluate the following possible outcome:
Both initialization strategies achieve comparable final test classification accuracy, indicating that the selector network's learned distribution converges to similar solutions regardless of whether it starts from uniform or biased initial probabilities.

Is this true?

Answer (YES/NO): NO